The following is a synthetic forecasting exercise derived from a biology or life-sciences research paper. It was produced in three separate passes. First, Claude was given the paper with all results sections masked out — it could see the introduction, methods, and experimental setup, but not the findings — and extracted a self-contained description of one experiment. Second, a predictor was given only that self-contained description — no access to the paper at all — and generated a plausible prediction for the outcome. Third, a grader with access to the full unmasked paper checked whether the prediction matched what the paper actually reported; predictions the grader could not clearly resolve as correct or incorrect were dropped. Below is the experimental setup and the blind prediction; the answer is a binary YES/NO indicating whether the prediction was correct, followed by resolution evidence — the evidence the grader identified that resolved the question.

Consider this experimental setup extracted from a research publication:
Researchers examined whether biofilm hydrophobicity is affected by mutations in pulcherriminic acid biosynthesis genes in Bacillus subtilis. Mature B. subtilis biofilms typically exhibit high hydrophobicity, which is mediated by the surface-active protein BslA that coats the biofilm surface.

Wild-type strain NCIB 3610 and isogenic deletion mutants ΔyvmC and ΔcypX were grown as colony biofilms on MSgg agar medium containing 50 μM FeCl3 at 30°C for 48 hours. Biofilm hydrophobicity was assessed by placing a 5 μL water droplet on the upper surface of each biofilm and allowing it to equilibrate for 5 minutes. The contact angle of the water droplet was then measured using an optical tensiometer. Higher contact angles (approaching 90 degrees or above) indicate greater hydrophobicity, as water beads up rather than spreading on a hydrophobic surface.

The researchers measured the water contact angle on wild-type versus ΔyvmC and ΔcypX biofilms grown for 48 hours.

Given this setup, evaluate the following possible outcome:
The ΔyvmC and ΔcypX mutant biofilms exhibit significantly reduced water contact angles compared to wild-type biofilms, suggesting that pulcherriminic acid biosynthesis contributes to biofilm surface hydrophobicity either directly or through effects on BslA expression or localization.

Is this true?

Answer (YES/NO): NO